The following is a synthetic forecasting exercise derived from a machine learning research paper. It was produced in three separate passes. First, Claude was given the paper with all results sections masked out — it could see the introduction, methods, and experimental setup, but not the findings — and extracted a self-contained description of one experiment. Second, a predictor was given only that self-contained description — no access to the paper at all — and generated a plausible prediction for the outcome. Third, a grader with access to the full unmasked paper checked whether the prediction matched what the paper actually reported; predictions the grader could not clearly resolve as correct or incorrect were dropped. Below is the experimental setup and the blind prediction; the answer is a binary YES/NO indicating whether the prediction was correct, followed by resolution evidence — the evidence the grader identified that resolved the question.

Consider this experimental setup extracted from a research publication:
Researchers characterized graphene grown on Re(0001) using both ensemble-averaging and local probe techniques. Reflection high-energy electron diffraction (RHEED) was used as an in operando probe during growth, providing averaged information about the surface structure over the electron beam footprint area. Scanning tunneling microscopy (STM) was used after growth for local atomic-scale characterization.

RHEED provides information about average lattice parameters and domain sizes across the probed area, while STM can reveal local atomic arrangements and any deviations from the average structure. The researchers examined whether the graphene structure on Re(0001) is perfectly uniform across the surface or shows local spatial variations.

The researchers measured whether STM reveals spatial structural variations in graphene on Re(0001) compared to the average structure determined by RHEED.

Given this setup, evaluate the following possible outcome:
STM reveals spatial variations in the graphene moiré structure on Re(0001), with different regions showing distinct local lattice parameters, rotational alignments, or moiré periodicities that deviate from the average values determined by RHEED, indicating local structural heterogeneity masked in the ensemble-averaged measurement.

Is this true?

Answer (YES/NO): YES